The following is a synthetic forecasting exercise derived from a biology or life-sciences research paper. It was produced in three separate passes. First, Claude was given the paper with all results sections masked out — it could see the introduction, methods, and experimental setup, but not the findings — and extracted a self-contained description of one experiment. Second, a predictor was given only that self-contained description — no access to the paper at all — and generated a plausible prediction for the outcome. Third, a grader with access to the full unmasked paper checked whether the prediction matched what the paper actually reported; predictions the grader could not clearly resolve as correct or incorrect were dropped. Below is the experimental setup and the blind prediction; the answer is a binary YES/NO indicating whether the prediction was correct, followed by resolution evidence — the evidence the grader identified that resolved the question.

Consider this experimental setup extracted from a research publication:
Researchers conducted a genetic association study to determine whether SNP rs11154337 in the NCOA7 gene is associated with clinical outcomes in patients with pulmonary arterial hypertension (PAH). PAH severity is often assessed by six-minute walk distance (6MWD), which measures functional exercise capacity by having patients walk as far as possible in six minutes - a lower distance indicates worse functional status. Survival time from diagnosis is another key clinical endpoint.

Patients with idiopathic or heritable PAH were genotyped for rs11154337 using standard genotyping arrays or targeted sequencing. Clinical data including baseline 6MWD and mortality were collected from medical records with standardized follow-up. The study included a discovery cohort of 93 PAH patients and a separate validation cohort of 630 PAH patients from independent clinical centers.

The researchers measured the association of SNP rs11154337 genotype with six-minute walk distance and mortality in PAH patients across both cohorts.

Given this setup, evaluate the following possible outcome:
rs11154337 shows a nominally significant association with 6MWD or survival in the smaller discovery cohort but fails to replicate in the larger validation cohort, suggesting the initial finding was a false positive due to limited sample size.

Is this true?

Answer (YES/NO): NO